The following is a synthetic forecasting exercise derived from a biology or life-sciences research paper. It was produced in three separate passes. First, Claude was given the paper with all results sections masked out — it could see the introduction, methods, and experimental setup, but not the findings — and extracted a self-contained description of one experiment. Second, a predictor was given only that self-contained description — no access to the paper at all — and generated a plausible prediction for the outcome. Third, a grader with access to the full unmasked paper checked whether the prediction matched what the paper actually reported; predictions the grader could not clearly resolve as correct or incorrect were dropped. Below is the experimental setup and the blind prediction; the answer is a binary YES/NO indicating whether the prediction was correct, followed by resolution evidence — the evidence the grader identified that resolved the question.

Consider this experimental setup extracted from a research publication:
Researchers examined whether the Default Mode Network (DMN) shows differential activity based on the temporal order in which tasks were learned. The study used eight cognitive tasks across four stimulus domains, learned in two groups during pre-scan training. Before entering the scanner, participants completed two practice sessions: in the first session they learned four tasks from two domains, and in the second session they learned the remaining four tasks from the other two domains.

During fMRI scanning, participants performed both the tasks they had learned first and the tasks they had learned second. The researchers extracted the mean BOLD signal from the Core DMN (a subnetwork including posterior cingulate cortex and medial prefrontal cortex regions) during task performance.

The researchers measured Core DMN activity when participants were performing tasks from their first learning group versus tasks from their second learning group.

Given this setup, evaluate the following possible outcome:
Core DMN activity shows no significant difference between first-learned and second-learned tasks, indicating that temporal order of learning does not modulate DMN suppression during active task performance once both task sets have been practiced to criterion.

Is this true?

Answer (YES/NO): NO